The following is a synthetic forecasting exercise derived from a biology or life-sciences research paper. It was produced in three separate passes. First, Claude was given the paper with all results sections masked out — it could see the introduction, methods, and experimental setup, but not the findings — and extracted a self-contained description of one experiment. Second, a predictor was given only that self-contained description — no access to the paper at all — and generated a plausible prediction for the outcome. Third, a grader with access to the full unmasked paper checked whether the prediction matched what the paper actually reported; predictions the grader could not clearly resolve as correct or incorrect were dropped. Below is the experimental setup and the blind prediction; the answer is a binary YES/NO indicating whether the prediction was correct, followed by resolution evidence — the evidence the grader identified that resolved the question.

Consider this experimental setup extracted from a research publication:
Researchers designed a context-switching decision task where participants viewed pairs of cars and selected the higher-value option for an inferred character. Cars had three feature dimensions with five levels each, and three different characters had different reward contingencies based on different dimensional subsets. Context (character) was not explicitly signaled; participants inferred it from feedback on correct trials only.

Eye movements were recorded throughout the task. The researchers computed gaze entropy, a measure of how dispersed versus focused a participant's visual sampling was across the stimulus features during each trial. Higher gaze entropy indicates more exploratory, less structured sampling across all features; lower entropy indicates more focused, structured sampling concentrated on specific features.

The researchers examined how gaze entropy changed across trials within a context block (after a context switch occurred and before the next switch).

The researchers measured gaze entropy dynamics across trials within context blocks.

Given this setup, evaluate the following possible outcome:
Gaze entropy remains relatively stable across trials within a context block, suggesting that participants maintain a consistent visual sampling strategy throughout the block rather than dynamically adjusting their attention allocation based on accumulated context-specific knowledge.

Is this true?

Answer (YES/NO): NO